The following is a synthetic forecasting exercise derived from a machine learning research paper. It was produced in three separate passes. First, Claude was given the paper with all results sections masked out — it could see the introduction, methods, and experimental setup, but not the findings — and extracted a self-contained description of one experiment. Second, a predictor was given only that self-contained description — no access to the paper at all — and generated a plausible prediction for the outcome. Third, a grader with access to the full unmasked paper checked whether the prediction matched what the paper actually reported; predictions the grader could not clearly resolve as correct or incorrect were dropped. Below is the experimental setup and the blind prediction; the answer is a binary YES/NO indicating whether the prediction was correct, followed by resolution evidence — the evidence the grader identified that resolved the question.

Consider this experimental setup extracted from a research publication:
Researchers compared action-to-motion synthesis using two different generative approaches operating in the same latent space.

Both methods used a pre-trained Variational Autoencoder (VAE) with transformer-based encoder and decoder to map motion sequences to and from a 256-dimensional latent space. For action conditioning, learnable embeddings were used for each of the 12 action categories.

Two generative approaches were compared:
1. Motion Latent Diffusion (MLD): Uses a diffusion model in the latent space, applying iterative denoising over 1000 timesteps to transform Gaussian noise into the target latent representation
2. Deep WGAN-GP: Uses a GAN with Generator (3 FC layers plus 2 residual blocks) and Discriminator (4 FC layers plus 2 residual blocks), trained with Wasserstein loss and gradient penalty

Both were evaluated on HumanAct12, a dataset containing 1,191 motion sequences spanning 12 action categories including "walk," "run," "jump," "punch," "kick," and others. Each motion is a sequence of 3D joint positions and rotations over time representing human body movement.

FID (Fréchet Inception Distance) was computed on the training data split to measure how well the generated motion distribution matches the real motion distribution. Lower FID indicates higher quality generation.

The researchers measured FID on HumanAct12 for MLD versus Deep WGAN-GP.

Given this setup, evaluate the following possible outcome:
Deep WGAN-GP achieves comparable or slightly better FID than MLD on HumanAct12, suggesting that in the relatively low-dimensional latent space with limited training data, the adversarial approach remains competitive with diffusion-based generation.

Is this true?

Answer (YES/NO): NO